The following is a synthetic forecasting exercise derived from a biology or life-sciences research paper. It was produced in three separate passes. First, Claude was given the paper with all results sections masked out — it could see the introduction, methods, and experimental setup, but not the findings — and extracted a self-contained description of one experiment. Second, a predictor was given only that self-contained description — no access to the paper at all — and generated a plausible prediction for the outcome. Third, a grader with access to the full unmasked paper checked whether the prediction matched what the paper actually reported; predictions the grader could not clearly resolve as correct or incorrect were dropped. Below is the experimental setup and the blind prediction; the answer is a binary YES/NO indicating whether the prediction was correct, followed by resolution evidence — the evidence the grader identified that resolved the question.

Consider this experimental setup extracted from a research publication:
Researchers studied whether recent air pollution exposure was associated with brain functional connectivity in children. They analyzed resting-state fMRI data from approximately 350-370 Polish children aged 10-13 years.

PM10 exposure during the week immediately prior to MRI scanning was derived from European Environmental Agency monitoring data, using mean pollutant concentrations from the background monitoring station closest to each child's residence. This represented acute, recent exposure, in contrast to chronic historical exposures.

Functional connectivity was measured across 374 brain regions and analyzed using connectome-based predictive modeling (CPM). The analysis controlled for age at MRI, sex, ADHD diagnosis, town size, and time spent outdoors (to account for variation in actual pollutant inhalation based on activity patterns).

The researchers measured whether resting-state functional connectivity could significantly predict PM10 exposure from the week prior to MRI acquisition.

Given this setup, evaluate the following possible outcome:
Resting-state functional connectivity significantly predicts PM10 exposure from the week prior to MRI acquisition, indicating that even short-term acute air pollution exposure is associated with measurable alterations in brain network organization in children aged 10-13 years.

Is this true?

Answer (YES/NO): NO